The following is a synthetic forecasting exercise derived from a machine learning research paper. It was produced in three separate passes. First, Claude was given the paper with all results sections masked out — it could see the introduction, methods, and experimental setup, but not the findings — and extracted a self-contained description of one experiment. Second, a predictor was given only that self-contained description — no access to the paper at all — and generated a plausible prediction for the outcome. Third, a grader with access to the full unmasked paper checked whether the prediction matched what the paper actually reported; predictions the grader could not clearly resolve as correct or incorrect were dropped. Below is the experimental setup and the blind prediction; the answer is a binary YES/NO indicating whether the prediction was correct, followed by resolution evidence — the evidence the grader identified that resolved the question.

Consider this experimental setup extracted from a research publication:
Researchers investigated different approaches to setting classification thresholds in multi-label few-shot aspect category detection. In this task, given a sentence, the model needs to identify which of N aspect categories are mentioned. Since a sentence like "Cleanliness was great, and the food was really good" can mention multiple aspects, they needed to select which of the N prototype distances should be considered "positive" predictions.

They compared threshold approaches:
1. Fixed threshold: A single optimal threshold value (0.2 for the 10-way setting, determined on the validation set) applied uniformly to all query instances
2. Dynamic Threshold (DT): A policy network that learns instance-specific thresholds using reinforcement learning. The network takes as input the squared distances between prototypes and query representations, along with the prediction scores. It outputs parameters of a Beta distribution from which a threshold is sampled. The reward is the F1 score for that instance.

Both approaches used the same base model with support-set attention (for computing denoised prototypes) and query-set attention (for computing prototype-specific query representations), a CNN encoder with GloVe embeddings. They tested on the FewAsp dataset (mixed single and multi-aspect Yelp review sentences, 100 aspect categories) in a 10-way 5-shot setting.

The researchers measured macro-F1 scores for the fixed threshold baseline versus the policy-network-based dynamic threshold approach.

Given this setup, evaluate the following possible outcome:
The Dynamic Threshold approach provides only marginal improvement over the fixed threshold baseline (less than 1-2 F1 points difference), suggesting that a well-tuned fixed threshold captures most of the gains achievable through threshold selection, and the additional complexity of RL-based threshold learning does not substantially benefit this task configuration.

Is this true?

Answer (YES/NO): YES